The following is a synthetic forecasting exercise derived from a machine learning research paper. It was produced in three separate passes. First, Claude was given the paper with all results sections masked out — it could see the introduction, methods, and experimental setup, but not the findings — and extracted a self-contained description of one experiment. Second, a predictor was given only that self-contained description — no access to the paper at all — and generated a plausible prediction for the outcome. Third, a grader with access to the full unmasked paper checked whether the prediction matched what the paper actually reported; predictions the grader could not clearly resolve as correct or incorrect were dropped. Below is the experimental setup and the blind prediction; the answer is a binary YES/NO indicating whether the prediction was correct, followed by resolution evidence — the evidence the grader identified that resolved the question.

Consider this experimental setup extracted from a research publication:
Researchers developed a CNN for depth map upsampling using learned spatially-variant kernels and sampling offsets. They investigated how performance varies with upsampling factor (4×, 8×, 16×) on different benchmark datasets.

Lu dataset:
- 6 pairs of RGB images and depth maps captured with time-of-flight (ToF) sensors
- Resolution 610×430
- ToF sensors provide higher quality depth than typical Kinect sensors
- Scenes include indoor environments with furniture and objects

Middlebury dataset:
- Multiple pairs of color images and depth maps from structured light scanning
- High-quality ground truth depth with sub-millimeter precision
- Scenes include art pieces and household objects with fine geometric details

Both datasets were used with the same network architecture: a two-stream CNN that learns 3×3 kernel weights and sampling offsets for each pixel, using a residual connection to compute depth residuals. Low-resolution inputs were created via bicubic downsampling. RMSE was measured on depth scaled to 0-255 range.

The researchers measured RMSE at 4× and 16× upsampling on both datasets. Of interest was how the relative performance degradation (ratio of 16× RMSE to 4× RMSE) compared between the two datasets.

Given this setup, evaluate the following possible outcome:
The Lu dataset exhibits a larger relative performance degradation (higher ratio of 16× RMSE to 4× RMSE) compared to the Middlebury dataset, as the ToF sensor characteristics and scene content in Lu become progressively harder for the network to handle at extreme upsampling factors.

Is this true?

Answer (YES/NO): YES